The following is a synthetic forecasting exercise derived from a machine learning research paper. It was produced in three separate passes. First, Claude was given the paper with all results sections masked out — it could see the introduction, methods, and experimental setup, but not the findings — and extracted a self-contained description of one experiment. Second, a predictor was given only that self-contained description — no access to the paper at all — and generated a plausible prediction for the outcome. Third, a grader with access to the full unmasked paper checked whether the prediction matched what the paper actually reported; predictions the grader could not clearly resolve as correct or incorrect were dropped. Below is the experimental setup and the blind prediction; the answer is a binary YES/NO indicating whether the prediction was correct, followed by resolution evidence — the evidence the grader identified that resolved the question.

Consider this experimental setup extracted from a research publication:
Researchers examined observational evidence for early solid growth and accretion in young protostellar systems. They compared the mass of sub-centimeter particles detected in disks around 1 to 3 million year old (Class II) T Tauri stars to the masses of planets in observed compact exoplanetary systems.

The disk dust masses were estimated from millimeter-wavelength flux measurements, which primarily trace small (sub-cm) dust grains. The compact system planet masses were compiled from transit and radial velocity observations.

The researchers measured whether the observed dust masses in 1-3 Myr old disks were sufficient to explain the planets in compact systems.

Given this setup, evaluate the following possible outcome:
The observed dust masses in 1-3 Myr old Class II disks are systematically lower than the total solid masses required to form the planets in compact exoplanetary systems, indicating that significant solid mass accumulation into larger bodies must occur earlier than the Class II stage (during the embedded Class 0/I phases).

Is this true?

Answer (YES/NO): YES